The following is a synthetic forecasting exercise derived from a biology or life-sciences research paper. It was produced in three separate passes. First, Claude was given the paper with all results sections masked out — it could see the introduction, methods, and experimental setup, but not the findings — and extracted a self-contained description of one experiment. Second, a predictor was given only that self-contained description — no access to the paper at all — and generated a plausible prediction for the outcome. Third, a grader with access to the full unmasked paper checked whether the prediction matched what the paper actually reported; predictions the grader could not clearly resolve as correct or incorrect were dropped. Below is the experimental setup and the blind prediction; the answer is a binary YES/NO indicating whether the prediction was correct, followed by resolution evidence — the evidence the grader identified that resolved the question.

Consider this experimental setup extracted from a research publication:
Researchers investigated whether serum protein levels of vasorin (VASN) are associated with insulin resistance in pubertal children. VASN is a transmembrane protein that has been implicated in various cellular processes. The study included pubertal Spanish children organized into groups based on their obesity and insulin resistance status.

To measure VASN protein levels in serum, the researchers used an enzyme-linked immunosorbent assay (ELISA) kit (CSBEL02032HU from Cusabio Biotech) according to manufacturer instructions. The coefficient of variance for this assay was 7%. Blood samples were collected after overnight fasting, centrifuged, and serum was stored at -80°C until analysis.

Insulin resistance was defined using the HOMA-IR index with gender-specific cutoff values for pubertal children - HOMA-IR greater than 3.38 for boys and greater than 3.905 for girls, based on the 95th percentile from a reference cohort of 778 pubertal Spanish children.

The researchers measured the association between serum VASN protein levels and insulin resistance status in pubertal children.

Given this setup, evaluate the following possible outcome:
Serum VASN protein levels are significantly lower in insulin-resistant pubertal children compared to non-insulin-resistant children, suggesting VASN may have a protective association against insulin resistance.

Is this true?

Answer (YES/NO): YES